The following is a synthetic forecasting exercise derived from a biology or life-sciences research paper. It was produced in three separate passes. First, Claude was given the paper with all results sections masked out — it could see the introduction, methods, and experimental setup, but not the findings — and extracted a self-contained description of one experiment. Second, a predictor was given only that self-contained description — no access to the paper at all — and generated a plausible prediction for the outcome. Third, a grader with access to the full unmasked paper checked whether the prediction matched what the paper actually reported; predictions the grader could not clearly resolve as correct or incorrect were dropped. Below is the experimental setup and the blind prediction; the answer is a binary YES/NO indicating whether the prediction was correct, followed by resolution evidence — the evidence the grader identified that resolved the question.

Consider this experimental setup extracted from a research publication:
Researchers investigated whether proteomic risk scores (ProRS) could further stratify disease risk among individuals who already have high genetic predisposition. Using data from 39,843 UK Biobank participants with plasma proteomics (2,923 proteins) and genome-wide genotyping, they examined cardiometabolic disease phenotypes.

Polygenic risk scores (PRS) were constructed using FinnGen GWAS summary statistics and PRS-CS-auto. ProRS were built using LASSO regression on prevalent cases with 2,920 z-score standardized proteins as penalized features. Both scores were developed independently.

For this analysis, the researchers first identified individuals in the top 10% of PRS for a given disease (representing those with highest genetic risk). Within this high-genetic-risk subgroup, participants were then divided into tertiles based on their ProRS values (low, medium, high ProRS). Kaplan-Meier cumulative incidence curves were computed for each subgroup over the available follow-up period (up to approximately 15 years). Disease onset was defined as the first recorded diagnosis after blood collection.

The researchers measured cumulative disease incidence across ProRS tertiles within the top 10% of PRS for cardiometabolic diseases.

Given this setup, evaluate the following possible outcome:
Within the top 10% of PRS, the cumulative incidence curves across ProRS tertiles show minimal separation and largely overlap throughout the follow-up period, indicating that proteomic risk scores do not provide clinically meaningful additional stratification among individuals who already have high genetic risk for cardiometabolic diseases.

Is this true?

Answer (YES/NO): NO